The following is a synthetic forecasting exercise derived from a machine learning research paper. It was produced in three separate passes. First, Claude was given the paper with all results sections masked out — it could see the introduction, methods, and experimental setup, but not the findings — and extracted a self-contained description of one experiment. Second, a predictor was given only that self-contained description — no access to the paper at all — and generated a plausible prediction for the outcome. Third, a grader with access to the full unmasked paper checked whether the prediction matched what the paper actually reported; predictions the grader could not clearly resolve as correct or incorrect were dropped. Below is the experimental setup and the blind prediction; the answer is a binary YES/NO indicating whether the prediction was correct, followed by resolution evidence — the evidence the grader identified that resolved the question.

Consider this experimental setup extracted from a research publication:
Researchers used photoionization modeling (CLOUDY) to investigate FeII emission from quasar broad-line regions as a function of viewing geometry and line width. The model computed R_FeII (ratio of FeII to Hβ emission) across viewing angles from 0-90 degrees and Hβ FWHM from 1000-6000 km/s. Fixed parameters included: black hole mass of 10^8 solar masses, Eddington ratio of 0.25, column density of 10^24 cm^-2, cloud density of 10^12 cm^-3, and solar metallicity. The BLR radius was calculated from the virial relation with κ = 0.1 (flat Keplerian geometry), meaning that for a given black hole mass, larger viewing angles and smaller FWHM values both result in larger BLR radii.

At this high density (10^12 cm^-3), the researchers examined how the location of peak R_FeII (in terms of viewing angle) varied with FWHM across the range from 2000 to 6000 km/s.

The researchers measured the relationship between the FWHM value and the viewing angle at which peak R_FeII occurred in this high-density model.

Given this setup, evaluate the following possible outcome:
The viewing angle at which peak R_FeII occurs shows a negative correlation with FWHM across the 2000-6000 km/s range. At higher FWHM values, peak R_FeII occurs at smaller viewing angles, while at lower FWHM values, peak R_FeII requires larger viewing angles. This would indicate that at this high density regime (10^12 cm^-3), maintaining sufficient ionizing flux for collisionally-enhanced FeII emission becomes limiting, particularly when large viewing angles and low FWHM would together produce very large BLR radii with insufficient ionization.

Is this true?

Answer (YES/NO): NO